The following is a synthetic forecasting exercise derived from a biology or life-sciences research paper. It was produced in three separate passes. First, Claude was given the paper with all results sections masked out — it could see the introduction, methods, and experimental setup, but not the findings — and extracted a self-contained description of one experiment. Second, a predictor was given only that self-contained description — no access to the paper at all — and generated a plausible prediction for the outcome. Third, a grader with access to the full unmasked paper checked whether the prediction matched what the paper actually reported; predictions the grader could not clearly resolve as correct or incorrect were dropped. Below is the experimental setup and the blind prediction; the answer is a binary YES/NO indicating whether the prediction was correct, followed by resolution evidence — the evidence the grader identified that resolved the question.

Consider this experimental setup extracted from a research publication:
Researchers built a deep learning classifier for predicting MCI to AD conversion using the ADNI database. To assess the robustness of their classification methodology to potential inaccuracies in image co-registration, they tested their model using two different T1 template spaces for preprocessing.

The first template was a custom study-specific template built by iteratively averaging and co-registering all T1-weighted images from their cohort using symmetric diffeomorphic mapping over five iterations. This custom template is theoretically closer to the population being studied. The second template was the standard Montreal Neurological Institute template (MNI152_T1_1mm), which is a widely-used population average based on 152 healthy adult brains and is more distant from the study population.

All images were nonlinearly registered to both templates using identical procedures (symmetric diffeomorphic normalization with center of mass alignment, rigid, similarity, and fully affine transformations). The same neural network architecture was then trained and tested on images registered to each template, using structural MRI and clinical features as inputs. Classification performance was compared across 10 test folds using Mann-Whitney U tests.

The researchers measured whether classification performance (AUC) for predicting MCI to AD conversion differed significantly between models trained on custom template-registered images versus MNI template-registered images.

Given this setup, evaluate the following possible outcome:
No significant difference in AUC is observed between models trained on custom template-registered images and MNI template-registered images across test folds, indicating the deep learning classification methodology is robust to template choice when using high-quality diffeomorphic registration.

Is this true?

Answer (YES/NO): YES